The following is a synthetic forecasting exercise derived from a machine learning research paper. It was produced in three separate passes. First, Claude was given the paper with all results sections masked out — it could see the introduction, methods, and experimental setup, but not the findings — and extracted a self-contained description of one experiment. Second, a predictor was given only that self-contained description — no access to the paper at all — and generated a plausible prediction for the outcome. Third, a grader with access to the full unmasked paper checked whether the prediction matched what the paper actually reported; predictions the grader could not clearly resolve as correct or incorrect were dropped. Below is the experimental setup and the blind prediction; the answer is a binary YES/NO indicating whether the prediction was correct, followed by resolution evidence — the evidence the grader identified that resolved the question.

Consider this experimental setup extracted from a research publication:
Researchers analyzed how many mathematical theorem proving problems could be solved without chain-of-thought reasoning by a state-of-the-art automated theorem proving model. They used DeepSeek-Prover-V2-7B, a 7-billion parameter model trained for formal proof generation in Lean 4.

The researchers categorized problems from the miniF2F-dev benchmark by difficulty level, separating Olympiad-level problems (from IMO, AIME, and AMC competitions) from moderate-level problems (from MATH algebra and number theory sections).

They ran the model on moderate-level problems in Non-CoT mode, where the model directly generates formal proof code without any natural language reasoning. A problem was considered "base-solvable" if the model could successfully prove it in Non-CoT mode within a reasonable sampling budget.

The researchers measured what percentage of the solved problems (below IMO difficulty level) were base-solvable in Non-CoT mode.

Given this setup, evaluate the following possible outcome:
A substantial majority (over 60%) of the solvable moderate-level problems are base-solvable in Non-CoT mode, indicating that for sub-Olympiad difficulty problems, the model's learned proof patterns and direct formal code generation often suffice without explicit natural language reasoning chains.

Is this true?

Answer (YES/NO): YES